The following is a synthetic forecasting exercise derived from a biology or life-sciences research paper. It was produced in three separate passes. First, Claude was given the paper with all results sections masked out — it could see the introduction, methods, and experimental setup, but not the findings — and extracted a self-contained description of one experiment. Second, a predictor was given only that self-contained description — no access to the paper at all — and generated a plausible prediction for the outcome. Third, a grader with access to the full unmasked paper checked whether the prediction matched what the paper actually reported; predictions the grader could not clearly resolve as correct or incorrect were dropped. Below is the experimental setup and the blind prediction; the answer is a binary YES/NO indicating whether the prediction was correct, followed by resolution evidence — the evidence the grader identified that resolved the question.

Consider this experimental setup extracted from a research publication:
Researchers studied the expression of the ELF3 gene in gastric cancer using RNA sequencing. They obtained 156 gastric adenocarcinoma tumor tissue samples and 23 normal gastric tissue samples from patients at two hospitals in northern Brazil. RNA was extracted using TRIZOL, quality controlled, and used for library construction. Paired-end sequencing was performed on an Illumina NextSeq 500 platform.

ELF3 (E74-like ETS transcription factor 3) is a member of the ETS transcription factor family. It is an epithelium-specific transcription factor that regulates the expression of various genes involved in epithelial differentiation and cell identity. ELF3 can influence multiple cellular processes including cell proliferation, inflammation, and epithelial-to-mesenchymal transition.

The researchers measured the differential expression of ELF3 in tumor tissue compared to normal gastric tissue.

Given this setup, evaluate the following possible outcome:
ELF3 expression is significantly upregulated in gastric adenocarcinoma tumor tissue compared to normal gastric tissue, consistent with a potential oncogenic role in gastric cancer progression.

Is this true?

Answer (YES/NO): YES